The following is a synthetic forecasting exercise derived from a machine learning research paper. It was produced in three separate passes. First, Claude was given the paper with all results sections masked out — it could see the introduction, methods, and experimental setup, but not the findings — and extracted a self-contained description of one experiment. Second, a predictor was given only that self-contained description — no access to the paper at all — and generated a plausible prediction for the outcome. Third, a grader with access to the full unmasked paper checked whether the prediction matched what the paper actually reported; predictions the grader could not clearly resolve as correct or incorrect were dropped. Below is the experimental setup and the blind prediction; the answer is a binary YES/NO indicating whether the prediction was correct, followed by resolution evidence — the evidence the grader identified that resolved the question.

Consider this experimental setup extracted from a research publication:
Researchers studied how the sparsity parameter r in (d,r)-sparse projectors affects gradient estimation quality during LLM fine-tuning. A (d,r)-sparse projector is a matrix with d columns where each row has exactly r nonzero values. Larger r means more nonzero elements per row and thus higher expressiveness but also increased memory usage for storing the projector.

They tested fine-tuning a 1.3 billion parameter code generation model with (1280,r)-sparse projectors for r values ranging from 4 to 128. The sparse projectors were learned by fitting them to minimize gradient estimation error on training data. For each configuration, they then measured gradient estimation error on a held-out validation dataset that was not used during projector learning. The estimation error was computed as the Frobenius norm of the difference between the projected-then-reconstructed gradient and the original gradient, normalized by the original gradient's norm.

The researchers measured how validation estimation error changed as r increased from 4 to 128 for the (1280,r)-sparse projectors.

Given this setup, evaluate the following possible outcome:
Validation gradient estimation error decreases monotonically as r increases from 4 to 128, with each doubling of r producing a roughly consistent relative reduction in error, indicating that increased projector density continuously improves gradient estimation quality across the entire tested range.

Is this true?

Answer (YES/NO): NO